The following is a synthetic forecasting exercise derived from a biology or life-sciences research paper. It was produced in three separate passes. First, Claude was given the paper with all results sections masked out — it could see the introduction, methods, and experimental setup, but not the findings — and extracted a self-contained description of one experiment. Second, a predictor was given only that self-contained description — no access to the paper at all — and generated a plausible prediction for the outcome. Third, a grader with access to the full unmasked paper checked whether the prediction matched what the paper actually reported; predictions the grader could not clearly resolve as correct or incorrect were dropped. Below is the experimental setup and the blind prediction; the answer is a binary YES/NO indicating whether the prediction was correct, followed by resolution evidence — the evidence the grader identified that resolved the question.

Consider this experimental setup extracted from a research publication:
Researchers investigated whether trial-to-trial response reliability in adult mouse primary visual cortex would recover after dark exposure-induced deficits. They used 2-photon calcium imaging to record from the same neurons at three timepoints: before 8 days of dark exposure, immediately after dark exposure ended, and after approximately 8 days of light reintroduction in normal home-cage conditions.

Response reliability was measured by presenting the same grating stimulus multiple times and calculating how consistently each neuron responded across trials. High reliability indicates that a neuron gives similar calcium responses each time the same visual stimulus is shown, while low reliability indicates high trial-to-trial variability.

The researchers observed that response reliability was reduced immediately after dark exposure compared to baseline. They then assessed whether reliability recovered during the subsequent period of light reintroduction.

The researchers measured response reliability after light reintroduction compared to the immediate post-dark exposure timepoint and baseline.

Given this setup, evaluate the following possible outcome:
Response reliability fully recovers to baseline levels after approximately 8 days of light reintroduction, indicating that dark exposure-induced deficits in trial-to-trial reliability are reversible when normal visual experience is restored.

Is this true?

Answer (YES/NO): YES